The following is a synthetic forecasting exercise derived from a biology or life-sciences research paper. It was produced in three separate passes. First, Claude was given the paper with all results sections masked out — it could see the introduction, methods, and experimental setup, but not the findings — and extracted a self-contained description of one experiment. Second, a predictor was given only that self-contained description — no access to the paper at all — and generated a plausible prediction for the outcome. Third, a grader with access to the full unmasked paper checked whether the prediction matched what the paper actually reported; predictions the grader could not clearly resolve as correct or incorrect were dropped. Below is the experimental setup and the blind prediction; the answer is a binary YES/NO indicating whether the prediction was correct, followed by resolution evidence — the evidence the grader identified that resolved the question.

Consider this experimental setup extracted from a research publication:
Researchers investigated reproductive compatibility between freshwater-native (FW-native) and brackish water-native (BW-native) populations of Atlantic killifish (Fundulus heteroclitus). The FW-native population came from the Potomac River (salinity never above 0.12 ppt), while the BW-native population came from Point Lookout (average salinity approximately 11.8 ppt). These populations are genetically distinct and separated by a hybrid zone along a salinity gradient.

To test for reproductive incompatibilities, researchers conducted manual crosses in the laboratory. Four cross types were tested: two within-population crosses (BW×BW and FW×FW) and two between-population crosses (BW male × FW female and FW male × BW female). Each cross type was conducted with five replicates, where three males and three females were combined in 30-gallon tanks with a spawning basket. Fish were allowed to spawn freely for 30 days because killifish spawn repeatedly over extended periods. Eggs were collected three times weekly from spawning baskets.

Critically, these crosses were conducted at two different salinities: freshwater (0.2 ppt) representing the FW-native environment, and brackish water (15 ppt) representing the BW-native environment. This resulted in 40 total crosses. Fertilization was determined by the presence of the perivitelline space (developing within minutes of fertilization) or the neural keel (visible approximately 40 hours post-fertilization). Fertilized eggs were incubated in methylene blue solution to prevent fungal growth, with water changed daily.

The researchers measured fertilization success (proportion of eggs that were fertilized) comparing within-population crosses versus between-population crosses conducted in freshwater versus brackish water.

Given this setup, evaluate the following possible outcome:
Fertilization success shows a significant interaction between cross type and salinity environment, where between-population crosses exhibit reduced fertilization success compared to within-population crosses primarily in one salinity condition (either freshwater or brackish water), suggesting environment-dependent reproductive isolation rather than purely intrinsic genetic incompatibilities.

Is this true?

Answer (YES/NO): NO